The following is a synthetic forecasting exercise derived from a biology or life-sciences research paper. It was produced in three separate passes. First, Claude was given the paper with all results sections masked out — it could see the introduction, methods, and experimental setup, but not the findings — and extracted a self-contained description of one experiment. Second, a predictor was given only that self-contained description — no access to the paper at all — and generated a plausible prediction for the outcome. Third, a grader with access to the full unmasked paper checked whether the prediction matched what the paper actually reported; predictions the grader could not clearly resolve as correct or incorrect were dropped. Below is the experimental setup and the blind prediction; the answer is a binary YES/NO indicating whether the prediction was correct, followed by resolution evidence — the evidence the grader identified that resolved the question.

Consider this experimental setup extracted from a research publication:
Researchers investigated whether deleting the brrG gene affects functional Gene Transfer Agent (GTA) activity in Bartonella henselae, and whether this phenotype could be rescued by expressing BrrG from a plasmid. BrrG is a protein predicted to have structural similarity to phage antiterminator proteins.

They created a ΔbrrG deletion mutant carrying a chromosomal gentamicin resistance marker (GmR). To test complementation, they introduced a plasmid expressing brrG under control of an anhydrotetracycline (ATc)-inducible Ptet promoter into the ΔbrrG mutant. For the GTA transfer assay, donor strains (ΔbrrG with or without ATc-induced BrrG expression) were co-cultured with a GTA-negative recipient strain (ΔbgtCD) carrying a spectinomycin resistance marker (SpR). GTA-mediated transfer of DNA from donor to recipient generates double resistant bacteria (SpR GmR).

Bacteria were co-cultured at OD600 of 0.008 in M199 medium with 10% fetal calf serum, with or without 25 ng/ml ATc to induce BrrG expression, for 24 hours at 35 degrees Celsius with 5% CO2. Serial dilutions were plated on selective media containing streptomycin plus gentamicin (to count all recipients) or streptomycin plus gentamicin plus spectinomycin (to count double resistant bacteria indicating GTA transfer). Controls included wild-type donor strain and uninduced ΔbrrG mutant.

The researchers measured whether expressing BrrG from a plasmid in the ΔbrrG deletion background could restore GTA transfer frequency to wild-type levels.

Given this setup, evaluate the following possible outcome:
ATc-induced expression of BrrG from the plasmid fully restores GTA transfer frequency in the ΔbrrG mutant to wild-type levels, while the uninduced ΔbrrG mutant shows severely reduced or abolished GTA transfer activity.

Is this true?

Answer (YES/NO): YES